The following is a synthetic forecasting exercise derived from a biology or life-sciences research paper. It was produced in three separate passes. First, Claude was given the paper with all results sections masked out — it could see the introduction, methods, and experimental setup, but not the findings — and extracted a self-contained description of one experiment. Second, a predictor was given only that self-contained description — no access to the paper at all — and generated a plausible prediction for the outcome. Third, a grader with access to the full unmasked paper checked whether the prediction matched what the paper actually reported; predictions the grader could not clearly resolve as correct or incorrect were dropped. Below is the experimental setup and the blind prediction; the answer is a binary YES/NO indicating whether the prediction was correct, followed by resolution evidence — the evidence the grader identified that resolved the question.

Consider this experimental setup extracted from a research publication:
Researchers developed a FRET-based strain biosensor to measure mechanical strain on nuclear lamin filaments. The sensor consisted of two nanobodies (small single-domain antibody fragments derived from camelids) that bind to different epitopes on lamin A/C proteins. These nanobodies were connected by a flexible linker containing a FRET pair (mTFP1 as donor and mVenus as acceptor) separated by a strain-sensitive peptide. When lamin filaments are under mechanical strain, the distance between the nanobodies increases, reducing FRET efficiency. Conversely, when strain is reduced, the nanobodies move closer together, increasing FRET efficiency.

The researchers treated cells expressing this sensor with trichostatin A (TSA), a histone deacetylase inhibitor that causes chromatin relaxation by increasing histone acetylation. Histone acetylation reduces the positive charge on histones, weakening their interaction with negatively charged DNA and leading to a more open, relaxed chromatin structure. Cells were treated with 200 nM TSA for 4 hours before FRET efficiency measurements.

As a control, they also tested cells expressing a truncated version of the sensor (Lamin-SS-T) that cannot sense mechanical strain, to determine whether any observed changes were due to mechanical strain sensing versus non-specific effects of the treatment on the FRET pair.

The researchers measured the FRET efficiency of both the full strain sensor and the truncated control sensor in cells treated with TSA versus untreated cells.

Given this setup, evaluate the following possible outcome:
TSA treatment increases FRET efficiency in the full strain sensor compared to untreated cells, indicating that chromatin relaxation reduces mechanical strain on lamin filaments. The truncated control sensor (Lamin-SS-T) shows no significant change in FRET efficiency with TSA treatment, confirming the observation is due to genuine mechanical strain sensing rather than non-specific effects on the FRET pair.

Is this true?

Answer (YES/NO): YES